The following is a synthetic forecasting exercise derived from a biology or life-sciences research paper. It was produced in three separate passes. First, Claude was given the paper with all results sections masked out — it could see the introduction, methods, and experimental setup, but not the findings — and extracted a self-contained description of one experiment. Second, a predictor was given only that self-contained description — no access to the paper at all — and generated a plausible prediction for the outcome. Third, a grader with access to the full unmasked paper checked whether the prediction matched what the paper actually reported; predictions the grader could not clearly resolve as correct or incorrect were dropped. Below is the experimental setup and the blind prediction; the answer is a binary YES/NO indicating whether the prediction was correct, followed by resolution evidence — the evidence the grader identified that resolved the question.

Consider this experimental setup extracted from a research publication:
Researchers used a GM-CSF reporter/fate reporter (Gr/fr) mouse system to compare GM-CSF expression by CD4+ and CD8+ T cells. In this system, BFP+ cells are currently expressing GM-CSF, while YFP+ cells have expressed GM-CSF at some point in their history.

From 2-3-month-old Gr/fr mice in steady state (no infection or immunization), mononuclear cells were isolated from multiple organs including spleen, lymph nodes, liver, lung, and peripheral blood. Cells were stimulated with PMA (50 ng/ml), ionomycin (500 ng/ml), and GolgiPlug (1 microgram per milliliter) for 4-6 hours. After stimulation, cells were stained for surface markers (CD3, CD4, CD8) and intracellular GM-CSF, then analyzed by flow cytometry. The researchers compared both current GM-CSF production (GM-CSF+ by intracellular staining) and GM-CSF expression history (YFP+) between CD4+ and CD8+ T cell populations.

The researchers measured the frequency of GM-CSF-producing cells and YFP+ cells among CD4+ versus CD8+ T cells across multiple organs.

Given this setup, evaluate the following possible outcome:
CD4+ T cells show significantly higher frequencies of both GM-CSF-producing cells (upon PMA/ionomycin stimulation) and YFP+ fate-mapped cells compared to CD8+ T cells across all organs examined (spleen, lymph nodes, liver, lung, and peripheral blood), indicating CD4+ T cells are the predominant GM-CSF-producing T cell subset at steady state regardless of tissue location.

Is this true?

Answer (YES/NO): NO